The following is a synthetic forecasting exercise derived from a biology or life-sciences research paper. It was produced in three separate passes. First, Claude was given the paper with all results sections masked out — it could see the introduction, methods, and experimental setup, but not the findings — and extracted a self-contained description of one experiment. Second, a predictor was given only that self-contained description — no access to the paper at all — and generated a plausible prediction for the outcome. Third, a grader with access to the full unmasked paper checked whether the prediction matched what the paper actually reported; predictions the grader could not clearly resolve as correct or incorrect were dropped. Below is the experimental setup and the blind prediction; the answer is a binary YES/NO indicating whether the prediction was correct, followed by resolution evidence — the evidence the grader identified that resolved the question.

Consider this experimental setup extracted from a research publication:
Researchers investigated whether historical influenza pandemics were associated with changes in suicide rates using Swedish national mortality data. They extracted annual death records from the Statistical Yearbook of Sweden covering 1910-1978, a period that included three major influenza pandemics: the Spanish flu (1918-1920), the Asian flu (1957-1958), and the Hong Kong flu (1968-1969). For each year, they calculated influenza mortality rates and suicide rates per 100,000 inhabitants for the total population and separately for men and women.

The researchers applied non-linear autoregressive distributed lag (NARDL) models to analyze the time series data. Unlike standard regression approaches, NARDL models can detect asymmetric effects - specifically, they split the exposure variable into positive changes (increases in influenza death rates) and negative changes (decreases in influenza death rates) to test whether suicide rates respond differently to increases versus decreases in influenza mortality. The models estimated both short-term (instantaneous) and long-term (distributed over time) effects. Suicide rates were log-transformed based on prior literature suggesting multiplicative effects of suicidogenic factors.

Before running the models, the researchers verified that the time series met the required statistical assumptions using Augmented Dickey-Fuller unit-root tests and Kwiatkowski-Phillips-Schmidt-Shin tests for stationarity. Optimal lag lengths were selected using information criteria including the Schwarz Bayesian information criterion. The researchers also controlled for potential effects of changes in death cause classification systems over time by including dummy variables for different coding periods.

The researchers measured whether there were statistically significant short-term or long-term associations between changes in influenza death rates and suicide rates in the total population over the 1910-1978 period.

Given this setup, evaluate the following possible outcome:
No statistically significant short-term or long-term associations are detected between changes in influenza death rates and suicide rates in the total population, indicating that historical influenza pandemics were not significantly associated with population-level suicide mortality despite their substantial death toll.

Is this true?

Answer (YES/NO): YES